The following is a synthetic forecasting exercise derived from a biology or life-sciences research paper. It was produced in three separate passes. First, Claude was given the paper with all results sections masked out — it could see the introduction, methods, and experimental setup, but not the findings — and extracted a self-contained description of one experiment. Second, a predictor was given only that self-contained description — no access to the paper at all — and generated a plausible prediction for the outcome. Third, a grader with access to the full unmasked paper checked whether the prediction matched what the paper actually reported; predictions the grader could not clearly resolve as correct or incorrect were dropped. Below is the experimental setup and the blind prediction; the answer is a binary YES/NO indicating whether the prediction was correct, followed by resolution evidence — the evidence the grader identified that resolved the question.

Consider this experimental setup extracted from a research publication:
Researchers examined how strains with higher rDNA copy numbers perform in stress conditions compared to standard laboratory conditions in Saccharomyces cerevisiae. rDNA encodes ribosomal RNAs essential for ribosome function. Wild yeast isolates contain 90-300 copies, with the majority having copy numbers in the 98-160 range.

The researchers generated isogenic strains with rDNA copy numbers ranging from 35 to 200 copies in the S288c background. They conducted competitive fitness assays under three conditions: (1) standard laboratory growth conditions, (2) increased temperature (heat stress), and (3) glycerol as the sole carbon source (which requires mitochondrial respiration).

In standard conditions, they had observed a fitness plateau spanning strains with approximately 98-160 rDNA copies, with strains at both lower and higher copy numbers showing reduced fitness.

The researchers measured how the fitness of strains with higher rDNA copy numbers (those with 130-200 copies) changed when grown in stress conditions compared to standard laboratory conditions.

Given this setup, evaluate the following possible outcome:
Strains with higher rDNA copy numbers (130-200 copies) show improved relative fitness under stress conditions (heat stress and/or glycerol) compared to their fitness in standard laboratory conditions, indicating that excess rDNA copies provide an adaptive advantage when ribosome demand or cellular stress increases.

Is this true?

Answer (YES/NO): YES